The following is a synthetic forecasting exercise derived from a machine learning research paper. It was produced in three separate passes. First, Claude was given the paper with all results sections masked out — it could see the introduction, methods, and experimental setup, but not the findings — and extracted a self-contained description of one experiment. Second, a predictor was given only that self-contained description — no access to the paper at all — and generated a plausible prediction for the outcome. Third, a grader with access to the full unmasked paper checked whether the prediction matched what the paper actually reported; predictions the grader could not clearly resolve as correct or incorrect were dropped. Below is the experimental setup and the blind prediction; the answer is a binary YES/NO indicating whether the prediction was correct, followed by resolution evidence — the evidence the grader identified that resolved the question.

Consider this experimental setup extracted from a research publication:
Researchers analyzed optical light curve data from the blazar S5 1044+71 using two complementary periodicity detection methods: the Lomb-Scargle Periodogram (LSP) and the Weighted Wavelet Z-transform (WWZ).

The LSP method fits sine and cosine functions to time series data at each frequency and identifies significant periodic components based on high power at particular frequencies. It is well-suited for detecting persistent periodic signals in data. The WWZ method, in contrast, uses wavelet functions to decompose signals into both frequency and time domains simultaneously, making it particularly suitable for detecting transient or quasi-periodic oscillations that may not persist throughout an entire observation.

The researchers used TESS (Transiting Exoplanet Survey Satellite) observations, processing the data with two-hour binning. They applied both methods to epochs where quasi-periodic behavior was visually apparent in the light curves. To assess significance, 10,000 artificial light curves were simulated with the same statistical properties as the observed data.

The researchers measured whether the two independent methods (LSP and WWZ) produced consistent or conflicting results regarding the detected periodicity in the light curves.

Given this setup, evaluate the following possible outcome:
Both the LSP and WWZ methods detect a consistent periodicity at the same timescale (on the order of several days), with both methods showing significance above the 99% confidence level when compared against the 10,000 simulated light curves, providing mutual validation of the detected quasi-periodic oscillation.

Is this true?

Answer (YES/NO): YES